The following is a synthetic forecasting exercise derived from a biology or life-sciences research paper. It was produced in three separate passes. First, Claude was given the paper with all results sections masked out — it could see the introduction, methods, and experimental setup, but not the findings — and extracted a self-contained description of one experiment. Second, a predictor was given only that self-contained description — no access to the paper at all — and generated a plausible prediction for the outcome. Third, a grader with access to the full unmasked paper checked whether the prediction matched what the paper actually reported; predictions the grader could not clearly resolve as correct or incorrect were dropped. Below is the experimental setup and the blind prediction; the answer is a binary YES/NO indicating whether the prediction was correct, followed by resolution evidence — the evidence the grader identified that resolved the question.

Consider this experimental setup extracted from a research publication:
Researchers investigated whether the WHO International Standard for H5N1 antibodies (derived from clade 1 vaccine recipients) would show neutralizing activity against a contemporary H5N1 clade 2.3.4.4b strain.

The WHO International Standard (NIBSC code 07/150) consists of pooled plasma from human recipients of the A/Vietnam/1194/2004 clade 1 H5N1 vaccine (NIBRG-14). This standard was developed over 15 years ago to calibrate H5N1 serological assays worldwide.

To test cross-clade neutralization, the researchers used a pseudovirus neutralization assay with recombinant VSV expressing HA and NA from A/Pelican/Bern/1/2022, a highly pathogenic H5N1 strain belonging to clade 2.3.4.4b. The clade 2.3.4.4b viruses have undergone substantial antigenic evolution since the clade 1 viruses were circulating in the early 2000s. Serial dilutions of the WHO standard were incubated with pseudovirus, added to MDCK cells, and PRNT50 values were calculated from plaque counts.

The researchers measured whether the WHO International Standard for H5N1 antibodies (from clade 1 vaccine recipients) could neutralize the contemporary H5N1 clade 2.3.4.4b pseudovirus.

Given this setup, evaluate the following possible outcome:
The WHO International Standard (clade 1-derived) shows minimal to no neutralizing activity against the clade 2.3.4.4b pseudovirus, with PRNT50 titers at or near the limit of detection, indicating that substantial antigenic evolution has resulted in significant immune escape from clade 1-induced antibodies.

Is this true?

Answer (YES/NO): NO